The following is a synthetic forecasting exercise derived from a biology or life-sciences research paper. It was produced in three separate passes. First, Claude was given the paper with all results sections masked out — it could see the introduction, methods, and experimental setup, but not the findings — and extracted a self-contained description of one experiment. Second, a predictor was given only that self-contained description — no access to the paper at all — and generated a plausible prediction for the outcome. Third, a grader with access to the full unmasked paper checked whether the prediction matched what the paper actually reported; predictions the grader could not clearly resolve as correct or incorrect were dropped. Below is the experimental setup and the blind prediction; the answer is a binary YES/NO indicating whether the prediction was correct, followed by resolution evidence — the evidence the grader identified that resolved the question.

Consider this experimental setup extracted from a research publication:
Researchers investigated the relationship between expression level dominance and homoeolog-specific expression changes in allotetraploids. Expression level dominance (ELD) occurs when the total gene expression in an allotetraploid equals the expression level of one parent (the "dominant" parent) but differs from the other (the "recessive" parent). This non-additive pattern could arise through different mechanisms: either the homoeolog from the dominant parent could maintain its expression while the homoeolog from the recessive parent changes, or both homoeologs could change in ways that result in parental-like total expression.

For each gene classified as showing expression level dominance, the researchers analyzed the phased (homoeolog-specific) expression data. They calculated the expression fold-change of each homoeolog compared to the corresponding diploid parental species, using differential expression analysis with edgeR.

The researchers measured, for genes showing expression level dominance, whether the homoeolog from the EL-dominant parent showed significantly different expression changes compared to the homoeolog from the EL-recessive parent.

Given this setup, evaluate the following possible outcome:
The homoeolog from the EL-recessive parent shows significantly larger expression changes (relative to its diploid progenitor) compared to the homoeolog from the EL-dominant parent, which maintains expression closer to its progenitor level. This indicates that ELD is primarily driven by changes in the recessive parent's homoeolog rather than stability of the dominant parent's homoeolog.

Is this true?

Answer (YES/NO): YES